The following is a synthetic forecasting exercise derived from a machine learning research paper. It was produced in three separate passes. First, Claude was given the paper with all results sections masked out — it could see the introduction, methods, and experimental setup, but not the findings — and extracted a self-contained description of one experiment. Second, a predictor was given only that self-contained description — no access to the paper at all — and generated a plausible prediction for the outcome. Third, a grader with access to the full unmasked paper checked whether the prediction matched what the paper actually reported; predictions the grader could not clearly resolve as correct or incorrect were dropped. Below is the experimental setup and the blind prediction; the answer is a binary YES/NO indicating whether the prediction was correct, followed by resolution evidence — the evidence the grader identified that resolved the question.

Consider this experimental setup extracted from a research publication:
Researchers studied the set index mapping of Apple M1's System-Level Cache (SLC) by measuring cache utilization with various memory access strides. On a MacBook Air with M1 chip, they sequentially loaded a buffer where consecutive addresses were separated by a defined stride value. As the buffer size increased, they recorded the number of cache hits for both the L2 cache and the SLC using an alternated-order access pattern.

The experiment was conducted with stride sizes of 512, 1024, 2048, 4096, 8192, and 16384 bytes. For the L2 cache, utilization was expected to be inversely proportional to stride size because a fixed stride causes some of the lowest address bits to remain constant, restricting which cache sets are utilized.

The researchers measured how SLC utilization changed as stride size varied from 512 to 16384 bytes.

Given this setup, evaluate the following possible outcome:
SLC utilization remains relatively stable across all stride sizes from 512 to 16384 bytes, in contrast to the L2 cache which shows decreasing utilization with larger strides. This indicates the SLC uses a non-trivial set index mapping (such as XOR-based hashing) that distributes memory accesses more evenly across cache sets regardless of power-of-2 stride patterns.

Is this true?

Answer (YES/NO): NO